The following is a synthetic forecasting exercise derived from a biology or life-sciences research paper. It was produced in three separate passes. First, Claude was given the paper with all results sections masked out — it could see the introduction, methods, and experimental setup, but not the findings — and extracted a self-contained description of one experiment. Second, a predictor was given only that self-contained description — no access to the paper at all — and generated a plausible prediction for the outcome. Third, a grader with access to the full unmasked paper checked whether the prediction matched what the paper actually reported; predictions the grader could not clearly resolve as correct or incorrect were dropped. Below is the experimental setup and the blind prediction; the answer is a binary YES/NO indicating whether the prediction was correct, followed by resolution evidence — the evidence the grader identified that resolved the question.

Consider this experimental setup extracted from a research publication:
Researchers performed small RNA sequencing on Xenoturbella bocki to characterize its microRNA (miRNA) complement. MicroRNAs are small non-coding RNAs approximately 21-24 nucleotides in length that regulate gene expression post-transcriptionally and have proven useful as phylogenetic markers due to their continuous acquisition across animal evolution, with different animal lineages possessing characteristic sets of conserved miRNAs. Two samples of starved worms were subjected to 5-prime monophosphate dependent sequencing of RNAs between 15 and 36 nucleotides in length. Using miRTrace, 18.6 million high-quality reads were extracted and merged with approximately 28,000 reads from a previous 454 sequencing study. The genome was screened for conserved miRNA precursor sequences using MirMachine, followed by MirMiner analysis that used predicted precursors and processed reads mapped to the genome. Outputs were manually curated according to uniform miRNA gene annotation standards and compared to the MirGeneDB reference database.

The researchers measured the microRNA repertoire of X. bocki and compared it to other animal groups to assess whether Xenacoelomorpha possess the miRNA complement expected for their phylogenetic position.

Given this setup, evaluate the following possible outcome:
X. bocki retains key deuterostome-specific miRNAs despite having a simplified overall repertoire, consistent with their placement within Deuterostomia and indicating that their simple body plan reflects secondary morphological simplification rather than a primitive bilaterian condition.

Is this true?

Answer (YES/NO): NO